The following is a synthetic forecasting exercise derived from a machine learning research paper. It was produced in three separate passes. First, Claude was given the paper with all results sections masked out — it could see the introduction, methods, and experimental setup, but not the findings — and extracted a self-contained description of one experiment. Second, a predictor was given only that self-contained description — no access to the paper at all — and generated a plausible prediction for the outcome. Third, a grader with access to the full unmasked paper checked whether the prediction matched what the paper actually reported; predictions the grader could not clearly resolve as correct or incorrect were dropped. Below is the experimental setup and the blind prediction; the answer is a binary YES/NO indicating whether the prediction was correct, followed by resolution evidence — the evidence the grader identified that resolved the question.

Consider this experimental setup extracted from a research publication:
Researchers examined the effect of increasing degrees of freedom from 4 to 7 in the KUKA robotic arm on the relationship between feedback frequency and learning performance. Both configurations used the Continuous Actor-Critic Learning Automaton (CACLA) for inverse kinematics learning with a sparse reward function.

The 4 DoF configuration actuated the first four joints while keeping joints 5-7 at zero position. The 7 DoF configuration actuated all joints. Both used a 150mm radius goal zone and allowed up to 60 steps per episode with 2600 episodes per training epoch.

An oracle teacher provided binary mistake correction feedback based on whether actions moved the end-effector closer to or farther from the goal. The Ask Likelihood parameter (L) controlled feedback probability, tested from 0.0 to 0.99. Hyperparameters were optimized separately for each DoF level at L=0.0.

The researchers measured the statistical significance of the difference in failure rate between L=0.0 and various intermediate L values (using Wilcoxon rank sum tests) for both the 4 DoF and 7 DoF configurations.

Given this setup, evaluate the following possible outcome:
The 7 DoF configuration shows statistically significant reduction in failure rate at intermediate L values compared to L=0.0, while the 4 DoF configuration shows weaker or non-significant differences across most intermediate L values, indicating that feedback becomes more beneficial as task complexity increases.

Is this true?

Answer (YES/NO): NO